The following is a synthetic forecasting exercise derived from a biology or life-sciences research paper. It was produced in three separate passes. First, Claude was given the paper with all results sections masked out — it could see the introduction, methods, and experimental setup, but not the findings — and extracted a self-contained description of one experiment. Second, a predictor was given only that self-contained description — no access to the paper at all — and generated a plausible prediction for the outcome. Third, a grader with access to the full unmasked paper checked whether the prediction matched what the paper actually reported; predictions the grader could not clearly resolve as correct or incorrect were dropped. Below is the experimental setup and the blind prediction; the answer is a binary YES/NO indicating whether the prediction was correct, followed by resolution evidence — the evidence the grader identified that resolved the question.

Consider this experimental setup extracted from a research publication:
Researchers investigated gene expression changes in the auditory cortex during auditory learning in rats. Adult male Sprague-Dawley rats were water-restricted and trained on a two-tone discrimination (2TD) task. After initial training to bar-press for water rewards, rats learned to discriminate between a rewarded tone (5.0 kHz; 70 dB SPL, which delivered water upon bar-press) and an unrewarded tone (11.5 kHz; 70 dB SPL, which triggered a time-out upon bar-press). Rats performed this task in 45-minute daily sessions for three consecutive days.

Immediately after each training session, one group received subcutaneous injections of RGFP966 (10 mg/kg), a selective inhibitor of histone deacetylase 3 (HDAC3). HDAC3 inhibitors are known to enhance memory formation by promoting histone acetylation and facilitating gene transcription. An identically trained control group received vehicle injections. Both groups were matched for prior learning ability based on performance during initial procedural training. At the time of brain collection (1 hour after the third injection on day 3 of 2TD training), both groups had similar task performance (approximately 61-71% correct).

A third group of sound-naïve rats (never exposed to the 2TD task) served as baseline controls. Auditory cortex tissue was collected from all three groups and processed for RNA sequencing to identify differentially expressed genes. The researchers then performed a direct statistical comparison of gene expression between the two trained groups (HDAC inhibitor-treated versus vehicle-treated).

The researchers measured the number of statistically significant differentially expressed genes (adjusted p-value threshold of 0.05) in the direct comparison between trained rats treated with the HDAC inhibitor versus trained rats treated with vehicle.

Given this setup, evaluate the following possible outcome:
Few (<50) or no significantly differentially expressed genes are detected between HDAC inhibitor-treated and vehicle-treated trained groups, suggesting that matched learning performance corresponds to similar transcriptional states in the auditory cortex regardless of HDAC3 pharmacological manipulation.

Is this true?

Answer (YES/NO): YES